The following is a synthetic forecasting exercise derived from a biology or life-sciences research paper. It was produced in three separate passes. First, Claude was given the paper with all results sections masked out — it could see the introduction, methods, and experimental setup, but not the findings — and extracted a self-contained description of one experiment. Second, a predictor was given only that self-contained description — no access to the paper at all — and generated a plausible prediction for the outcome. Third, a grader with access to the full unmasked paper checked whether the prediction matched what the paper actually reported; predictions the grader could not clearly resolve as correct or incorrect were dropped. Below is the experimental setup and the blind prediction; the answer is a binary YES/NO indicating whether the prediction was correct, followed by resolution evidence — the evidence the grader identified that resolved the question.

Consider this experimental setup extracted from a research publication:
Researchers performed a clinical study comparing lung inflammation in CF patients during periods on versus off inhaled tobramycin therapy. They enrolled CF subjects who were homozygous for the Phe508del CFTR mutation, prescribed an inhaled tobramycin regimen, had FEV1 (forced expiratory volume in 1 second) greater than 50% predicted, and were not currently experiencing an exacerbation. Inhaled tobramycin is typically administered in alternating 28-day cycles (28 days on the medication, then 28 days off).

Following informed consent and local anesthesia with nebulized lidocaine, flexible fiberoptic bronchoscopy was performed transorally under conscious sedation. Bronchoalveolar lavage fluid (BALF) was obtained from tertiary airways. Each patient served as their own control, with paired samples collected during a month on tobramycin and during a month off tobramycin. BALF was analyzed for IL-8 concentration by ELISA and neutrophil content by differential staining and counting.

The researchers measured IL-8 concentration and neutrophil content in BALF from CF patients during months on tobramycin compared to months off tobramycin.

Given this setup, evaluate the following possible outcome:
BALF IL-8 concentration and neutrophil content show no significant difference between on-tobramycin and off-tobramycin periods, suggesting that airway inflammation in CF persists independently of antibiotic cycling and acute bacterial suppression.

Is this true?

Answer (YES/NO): NO